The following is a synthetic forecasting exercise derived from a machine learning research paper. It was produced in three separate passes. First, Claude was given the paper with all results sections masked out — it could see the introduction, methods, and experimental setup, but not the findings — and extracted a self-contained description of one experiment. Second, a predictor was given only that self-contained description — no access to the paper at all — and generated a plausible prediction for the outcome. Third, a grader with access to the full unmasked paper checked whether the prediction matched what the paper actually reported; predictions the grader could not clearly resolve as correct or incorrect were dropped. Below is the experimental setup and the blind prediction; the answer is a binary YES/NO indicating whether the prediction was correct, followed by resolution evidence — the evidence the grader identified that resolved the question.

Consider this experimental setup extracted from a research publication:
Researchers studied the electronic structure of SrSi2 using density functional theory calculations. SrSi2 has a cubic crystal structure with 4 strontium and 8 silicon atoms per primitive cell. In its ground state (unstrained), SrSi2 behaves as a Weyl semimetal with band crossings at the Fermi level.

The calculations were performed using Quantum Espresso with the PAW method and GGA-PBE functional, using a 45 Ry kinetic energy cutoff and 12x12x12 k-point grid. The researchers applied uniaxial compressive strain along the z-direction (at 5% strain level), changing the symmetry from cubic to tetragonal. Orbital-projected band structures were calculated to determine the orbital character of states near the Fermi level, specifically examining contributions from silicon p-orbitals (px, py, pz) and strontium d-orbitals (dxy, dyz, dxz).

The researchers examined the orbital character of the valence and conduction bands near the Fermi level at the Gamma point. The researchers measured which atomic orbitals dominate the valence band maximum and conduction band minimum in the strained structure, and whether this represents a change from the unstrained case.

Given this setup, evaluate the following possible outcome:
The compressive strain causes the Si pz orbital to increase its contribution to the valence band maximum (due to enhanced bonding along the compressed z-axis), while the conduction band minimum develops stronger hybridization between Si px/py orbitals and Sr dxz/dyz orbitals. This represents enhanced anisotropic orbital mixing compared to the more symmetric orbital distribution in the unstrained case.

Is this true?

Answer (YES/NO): NO